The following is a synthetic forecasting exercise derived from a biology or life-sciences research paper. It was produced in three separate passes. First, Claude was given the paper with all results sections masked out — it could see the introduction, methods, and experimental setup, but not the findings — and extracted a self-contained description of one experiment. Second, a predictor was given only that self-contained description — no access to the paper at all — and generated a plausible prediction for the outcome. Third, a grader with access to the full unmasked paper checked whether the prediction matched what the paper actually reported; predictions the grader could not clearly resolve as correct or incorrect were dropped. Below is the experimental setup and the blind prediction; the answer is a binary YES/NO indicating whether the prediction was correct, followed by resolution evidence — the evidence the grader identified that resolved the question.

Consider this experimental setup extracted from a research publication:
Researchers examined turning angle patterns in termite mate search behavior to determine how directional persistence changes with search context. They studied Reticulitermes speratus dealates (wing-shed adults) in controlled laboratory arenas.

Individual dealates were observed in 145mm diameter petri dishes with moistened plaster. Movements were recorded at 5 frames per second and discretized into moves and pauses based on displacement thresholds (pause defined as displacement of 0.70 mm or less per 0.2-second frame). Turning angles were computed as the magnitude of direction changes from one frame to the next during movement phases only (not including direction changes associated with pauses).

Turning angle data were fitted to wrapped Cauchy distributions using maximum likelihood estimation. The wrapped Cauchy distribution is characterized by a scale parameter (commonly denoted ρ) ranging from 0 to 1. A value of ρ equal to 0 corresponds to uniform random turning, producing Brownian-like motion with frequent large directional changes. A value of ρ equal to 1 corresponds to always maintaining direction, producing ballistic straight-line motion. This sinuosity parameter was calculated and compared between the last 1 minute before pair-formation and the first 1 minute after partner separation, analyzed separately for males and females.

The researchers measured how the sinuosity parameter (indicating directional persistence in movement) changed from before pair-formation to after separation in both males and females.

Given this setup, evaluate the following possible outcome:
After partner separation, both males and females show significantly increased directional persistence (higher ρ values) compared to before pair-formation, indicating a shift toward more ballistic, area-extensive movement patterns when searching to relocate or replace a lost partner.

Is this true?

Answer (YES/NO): NO